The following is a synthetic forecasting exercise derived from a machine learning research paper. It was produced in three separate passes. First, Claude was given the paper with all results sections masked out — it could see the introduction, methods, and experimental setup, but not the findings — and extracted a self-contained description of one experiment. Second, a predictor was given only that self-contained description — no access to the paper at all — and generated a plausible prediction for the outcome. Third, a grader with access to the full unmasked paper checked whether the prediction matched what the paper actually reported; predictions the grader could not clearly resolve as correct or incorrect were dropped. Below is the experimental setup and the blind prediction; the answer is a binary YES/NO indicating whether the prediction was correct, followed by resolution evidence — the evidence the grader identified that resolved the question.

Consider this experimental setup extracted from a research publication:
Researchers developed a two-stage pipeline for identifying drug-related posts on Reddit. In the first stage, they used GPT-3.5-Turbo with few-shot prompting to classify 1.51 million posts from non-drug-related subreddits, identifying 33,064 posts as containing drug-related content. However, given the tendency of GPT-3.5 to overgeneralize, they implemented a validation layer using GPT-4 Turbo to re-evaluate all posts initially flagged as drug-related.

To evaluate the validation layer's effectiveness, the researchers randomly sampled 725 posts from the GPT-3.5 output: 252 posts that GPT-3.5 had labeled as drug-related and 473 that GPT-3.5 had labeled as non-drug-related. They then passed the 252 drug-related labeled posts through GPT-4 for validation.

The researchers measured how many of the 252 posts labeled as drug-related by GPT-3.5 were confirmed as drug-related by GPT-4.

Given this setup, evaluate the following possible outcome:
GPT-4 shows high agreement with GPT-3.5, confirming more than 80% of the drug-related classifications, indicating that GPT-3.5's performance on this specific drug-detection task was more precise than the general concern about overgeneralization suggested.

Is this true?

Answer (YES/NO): YES